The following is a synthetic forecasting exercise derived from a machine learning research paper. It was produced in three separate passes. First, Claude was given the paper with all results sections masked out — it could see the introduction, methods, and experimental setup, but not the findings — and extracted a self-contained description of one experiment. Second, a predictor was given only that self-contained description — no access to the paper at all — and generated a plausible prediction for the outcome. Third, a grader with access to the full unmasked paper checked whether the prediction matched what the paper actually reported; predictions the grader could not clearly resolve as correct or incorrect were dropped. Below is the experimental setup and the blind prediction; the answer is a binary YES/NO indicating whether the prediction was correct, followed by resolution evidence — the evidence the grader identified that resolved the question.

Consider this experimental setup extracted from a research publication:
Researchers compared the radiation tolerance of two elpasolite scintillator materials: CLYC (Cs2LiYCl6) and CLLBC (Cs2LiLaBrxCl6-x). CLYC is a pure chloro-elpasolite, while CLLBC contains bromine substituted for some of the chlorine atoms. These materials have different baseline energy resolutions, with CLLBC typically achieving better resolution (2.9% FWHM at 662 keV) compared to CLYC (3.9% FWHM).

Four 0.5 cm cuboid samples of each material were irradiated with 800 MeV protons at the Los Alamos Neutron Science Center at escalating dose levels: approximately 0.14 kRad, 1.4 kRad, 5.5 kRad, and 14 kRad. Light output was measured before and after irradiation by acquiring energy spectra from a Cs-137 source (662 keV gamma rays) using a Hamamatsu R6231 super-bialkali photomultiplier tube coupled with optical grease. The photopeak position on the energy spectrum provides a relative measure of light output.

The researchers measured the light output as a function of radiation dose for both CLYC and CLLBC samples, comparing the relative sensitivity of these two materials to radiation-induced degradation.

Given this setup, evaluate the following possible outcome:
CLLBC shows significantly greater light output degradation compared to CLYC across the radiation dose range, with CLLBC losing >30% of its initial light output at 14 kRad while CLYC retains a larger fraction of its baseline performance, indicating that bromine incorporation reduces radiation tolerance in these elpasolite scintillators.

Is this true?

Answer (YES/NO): NO